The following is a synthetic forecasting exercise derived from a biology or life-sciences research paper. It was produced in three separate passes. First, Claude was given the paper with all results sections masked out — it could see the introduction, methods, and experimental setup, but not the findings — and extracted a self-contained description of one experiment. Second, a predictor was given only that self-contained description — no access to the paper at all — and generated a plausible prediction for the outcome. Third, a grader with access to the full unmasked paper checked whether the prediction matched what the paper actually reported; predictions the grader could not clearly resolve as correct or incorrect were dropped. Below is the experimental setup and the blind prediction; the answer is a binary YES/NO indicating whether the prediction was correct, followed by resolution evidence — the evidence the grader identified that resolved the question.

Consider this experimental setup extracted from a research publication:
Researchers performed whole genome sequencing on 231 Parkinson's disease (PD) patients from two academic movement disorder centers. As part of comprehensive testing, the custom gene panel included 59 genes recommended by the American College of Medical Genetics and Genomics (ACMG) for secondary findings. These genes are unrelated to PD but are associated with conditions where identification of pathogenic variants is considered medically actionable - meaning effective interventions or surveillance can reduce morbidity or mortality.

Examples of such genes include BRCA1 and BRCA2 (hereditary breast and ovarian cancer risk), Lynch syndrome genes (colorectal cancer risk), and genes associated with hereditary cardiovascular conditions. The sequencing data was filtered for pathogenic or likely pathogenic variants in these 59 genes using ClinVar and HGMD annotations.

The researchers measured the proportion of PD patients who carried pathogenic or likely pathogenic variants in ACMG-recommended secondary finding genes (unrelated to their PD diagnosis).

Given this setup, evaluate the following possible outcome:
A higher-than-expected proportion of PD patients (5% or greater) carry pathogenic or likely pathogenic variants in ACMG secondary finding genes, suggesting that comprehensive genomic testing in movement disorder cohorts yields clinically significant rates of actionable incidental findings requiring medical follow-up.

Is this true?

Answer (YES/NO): NO